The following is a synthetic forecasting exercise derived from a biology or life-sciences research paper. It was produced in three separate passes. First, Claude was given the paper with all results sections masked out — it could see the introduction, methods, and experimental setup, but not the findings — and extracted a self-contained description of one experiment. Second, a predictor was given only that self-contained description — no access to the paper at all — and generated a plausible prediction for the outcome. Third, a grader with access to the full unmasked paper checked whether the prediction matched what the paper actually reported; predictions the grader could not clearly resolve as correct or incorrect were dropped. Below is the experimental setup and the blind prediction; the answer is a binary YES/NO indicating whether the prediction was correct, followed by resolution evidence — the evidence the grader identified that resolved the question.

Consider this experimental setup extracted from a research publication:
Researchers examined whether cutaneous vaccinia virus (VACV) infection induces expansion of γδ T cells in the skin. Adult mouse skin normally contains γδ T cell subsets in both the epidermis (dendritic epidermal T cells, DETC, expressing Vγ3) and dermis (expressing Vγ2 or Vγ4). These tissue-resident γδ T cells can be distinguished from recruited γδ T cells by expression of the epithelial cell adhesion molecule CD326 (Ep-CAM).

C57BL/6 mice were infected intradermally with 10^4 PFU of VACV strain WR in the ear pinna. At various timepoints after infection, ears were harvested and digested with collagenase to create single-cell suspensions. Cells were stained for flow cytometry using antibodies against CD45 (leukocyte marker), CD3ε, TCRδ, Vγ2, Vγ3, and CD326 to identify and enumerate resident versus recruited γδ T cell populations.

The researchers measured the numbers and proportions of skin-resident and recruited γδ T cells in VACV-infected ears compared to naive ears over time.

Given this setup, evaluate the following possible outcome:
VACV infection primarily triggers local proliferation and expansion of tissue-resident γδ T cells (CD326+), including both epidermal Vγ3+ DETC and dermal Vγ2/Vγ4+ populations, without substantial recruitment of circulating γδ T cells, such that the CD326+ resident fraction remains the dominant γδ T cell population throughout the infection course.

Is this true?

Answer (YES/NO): NO